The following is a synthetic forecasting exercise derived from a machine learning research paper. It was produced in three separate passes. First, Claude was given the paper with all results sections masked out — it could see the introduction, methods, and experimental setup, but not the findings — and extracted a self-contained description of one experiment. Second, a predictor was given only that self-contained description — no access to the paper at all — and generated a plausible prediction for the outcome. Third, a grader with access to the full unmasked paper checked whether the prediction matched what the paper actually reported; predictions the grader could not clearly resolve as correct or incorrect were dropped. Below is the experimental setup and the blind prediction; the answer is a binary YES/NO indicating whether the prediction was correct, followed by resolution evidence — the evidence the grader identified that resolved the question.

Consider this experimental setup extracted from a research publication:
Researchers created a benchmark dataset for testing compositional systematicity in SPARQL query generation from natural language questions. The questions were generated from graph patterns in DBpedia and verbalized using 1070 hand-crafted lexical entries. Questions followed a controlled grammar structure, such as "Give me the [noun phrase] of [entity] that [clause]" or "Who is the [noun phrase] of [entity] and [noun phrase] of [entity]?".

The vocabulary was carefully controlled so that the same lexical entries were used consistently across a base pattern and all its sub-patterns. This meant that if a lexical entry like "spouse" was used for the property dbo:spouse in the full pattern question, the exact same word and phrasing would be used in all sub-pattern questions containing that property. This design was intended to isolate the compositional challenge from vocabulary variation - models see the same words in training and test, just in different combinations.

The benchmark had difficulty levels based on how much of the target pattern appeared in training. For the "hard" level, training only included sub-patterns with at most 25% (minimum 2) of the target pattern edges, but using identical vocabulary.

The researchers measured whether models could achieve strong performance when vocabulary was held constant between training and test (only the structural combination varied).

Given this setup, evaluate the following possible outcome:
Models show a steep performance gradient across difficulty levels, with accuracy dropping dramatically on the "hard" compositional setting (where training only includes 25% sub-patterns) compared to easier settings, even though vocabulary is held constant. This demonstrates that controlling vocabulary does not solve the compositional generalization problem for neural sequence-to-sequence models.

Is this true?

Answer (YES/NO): YES